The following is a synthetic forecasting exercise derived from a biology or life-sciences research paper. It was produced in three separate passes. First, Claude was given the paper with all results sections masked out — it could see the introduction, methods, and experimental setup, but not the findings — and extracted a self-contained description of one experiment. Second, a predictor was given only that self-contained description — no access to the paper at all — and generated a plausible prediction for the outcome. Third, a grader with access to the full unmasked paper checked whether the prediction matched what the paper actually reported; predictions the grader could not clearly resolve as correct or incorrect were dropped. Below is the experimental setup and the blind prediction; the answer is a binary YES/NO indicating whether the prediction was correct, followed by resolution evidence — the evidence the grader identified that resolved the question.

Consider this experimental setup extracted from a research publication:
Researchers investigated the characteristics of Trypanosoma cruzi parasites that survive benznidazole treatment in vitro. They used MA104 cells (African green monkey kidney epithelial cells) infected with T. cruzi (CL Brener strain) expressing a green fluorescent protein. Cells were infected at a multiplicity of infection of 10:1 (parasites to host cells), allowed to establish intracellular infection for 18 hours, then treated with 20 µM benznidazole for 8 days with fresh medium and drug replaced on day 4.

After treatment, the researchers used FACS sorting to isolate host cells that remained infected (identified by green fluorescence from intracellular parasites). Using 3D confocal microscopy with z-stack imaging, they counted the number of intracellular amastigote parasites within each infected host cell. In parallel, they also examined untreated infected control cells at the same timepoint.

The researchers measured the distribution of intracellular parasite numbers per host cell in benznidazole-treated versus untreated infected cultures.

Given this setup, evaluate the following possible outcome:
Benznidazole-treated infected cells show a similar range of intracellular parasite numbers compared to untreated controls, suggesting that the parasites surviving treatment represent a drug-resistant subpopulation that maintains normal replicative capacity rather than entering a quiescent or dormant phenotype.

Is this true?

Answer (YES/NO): NO